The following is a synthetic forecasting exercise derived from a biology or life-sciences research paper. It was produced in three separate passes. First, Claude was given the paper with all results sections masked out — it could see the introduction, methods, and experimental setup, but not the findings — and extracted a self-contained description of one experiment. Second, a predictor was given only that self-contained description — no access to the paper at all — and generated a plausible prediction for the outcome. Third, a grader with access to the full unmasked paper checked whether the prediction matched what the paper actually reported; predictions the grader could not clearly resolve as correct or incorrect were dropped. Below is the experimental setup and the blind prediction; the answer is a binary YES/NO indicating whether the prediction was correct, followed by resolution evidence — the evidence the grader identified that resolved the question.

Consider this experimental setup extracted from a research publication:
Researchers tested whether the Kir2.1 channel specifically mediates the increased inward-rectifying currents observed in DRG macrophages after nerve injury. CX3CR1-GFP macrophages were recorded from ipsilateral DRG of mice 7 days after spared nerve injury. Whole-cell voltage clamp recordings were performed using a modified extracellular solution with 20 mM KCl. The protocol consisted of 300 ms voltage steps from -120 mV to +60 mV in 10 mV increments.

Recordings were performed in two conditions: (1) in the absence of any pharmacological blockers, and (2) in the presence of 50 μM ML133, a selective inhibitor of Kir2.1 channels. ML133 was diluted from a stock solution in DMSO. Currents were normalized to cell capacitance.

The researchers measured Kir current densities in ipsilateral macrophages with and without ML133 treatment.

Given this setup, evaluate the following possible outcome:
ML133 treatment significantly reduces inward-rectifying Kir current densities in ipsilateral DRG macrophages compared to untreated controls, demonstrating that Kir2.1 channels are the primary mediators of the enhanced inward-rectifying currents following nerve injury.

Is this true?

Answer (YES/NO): YES